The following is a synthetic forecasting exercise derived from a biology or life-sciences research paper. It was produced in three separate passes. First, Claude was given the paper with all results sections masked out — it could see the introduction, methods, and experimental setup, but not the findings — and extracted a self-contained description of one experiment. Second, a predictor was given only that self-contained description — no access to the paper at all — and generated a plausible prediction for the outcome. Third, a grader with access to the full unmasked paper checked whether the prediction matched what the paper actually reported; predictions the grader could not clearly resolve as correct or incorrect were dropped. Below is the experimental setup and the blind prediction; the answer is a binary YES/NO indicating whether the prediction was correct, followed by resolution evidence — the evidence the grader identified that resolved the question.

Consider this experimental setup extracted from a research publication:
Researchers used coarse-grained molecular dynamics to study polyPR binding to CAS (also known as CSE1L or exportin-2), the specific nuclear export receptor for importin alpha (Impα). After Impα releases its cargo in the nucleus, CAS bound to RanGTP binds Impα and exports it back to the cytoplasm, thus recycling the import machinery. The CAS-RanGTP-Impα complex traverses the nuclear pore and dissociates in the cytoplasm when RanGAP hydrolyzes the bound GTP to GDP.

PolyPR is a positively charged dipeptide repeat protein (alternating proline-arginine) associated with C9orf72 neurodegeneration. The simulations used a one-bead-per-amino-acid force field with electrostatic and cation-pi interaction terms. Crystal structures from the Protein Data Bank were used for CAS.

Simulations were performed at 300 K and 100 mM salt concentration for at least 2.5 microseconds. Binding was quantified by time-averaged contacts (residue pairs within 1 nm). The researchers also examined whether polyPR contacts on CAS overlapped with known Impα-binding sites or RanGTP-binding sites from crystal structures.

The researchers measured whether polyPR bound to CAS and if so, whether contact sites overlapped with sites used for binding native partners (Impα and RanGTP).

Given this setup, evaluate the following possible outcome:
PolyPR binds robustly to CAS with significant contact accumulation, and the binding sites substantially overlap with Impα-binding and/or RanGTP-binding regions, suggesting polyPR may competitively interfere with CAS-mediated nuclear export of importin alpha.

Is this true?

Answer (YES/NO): YES